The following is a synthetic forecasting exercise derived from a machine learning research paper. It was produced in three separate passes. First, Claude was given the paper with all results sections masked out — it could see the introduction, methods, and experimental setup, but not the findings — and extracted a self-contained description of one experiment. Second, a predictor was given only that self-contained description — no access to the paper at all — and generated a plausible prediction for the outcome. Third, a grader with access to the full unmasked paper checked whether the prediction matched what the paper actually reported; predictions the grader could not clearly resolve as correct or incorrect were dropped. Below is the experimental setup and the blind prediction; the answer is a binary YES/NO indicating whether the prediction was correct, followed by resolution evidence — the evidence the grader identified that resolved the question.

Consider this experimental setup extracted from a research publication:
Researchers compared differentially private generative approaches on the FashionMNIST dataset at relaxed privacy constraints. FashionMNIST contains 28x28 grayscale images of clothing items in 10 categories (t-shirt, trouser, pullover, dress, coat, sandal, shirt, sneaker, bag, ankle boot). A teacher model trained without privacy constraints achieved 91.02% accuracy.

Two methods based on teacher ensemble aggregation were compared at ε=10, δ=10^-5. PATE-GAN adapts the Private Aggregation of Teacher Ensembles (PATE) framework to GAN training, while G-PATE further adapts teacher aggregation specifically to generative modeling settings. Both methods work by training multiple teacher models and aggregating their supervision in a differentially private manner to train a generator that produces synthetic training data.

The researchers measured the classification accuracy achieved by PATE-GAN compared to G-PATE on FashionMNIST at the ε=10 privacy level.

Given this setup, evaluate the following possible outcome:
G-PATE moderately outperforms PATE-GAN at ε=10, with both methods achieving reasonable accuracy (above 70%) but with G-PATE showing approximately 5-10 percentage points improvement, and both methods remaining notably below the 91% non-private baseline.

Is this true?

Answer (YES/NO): NO